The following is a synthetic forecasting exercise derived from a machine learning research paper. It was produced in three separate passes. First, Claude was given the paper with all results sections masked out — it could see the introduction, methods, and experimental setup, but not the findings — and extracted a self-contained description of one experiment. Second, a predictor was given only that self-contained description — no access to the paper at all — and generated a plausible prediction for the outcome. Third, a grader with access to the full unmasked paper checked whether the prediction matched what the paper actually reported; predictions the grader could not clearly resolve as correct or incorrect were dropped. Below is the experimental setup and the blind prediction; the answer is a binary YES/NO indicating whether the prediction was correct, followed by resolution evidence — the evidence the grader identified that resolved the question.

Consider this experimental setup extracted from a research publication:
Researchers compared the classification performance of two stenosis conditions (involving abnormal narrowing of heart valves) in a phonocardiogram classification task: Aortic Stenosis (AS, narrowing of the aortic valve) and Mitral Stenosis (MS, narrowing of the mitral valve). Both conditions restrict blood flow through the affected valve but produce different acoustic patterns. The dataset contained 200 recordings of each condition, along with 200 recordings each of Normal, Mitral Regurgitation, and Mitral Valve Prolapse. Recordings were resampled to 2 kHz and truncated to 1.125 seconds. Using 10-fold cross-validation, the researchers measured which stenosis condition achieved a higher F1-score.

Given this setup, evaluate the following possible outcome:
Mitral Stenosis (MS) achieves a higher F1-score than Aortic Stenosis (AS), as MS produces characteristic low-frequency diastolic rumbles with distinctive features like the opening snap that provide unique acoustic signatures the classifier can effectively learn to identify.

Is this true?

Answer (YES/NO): YES